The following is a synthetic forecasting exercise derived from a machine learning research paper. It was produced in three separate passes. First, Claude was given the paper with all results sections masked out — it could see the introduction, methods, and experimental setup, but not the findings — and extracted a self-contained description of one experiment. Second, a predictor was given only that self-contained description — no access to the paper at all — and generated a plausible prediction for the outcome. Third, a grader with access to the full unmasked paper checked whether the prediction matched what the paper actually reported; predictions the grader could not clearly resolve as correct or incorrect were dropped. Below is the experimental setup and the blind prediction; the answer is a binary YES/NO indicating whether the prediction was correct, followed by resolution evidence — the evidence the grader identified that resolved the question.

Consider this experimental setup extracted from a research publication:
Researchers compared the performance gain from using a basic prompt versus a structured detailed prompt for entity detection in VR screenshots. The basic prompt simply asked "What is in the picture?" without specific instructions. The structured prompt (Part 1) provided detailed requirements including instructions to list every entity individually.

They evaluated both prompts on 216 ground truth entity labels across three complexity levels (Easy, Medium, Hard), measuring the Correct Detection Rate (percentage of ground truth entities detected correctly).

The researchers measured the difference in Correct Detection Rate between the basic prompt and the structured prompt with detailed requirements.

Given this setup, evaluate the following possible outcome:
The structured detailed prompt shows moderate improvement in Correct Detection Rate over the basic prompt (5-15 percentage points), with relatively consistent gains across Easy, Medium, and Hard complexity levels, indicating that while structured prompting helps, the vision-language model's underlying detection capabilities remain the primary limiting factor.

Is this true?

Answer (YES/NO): NO